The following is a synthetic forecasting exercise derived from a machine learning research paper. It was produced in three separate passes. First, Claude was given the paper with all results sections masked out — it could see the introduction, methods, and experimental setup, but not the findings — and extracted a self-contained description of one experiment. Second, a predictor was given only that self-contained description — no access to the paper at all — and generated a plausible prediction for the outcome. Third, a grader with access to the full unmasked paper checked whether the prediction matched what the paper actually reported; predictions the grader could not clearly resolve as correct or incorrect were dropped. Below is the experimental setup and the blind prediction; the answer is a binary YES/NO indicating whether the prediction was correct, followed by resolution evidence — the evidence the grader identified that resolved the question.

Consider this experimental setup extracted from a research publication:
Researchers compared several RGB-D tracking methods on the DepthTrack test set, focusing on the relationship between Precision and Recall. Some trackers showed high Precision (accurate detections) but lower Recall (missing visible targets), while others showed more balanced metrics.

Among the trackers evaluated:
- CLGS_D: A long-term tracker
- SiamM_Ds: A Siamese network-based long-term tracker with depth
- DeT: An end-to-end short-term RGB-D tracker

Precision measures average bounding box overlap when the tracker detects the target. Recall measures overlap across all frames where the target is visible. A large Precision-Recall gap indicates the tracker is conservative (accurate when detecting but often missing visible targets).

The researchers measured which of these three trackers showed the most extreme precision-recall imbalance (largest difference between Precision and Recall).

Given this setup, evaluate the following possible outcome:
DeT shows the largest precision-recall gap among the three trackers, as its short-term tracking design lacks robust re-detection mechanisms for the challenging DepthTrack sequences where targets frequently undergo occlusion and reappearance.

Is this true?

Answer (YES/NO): NO